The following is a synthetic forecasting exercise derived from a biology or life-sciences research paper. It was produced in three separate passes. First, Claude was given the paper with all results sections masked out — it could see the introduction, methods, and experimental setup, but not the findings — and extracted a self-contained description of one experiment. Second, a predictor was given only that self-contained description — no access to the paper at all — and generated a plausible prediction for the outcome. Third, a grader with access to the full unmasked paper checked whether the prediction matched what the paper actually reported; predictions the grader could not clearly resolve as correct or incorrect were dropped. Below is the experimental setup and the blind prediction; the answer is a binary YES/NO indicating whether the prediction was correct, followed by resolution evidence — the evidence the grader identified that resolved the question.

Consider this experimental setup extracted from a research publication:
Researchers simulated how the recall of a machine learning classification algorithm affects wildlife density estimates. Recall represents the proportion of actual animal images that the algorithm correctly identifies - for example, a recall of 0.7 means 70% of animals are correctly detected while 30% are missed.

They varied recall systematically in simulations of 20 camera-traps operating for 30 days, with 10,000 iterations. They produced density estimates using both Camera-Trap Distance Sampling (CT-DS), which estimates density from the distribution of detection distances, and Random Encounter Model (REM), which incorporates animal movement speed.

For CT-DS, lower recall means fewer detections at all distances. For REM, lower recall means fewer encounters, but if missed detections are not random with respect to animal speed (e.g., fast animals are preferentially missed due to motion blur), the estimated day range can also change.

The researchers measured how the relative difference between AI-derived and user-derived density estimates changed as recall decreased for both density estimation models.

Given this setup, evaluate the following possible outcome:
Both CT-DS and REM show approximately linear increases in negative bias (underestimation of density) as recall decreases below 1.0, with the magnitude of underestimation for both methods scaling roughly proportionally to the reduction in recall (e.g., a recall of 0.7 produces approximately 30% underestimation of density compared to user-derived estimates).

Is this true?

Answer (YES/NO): NO